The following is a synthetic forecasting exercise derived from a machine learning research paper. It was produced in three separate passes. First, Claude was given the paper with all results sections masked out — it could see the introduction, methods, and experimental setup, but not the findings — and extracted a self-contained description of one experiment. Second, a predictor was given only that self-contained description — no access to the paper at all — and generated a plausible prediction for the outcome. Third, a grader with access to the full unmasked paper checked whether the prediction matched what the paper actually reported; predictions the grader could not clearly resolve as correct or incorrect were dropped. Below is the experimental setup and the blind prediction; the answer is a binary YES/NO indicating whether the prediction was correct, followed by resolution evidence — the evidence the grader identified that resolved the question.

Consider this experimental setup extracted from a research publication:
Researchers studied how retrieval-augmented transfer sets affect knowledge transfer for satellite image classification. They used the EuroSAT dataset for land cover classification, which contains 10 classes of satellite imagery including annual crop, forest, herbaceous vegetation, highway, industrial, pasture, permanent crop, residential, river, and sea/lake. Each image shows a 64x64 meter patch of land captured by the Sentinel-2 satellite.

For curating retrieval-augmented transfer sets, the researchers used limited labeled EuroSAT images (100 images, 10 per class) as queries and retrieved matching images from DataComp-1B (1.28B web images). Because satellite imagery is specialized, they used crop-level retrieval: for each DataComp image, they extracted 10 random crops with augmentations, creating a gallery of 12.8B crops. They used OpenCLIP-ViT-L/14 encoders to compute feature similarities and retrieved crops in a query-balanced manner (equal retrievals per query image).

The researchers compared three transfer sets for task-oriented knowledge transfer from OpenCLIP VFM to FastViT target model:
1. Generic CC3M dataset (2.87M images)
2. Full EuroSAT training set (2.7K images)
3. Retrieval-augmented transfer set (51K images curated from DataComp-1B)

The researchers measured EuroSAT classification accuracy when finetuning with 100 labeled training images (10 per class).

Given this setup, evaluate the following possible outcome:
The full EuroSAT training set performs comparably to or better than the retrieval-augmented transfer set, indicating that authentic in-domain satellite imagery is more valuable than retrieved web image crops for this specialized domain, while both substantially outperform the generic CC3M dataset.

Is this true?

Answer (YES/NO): YES